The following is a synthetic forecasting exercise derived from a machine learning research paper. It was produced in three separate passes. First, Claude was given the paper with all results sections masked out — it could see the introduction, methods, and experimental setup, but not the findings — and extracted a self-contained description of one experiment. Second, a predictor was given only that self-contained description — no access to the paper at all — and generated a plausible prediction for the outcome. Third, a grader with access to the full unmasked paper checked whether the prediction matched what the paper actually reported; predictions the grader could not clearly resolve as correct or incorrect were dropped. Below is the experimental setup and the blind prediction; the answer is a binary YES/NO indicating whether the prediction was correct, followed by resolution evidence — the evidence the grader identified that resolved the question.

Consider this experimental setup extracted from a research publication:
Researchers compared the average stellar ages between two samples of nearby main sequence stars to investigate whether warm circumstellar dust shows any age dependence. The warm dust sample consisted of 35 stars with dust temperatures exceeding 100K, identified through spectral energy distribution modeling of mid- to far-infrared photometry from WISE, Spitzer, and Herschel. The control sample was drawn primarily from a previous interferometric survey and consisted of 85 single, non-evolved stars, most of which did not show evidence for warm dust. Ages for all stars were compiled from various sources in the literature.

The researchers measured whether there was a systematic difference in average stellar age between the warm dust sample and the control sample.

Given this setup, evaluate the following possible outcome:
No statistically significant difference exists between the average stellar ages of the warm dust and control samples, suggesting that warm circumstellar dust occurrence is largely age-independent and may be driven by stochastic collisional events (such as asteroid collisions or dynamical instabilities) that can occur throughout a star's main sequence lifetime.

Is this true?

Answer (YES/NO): NO